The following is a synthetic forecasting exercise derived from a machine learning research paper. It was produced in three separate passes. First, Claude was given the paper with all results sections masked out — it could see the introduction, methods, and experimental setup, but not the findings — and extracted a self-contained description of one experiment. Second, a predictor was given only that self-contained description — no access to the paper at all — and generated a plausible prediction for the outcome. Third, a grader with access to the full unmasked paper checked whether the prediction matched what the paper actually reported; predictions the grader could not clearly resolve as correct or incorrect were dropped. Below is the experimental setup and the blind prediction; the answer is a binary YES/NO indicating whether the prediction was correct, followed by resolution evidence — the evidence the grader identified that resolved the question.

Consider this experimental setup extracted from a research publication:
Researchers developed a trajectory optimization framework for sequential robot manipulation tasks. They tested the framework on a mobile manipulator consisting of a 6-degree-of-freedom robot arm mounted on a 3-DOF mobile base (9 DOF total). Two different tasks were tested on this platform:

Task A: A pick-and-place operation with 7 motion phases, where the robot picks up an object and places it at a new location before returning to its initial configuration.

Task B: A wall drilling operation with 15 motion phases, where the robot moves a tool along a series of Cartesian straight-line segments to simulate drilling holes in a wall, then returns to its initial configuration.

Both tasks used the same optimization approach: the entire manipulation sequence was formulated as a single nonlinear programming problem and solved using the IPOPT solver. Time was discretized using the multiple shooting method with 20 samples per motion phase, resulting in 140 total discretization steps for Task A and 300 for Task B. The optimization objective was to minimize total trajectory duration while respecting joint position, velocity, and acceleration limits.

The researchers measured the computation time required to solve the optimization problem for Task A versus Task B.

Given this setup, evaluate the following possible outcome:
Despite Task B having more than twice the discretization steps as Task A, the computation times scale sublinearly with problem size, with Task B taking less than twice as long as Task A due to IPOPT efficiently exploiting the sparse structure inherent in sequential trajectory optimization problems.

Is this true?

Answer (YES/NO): NO